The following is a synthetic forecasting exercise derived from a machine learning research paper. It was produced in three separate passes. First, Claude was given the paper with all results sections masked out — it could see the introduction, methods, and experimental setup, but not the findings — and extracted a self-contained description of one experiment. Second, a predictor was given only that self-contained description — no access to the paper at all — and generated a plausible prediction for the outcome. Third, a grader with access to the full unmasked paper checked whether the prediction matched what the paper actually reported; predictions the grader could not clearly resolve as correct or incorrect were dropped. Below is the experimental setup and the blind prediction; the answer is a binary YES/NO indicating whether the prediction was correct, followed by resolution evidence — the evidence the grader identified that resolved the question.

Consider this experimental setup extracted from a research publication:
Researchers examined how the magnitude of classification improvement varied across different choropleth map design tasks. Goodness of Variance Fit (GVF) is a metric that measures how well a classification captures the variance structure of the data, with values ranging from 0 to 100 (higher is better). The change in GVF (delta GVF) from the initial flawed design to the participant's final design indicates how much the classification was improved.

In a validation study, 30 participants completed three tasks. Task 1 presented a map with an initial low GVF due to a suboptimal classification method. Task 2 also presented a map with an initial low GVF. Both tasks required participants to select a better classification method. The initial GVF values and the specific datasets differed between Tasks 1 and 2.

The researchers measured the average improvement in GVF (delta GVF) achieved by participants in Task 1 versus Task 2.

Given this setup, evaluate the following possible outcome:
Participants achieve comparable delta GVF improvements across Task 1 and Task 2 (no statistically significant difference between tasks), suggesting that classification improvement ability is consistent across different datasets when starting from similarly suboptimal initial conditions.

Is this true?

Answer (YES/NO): NO